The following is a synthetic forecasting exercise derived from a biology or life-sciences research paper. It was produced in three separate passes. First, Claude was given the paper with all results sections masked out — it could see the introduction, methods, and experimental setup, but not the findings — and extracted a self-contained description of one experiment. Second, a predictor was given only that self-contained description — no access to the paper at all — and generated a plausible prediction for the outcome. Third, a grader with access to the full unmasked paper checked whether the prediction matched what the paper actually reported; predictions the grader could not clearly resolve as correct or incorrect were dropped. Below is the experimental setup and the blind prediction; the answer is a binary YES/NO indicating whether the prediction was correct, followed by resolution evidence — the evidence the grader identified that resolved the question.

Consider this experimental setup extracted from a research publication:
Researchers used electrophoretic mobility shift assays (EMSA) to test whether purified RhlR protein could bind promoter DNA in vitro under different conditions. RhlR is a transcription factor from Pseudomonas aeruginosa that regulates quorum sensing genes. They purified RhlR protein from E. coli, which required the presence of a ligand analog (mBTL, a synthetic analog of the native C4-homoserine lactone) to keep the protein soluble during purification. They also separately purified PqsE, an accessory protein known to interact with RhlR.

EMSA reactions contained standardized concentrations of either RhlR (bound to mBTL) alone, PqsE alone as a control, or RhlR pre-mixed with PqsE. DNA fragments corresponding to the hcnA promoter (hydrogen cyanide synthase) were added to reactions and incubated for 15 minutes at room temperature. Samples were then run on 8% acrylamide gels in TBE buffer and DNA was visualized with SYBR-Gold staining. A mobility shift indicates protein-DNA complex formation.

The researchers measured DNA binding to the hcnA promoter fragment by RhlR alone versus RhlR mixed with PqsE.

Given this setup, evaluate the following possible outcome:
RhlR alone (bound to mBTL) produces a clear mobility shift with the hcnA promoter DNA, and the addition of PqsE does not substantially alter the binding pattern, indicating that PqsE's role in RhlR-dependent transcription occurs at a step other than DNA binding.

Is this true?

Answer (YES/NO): NO